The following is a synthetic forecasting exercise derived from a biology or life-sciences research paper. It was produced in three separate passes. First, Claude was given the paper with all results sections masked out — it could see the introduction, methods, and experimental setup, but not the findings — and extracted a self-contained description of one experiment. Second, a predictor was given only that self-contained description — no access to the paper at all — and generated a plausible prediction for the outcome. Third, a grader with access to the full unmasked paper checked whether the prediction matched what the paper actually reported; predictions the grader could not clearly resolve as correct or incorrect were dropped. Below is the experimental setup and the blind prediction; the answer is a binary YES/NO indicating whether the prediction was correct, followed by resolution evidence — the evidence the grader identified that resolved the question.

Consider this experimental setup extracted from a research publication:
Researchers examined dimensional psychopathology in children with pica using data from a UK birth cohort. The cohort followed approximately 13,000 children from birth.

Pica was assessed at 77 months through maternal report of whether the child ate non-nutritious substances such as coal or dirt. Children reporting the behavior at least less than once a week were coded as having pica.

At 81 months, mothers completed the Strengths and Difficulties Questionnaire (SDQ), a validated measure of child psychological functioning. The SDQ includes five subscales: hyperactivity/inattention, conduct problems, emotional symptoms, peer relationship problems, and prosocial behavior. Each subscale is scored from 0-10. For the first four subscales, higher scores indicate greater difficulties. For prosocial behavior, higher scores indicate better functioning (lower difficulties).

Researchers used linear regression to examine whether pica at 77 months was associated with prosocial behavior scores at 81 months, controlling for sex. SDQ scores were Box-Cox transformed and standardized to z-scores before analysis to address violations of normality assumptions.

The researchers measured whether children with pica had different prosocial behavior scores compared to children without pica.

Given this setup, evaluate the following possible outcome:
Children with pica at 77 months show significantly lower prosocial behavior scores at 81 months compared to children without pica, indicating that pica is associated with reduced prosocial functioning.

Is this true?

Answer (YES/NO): YES